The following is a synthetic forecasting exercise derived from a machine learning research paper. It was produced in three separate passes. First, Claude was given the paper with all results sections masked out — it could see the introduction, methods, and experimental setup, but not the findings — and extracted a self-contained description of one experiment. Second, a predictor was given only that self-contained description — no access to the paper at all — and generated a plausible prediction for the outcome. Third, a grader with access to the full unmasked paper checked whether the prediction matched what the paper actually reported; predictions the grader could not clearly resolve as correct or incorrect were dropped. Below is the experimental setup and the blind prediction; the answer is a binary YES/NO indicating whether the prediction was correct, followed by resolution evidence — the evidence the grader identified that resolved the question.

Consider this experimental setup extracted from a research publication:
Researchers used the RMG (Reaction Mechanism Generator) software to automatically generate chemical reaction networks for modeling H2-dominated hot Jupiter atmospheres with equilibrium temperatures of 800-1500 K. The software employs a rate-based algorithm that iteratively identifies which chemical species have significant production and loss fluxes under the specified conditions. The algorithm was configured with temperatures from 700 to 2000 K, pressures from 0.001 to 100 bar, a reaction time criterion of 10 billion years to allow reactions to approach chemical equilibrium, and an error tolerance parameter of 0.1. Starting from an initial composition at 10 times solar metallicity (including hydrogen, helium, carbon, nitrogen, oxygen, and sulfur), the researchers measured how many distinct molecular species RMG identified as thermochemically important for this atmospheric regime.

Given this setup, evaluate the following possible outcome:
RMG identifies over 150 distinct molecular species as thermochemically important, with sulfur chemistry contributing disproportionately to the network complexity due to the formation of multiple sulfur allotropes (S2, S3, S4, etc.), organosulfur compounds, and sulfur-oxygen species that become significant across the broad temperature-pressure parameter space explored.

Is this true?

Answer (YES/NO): NO